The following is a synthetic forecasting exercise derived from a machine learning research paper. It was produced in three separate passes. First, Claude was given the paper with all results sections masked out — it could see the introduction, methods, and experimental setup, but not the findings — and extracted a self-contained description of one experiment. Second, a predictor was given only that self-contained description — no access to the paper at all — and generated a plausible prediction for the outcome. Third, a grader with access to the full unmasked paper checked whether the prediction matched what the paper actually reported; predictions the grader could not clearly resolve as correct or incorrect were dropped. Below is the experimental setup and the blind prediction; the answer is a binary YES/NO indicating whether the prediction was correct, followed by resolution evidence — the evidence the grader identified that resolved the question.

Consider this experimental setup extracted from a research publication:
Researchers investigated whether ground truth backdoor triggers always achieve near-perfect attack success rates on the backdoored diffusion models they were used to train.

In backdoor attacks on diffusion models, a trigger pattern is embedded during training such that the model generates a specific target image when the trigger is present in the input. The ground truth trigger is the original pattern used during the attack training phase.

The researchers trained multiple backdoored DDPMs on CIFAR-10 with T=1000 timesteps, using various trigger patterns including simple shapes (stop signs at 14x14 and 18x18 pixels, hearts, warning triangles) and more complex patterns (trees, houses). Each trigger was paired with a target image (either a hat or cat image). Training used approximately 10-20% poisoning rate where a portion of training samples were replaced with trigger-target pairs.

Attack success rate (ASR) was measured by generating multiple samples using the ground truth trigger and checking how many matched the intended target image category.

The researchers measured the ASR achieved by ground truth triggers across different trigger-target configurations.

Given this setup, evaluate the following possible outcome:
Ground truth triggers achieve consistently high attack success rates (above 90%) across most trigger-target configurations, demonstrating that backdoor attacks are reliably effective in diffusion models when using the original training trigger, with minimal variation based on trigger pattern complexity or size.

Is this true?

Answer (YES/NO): NO